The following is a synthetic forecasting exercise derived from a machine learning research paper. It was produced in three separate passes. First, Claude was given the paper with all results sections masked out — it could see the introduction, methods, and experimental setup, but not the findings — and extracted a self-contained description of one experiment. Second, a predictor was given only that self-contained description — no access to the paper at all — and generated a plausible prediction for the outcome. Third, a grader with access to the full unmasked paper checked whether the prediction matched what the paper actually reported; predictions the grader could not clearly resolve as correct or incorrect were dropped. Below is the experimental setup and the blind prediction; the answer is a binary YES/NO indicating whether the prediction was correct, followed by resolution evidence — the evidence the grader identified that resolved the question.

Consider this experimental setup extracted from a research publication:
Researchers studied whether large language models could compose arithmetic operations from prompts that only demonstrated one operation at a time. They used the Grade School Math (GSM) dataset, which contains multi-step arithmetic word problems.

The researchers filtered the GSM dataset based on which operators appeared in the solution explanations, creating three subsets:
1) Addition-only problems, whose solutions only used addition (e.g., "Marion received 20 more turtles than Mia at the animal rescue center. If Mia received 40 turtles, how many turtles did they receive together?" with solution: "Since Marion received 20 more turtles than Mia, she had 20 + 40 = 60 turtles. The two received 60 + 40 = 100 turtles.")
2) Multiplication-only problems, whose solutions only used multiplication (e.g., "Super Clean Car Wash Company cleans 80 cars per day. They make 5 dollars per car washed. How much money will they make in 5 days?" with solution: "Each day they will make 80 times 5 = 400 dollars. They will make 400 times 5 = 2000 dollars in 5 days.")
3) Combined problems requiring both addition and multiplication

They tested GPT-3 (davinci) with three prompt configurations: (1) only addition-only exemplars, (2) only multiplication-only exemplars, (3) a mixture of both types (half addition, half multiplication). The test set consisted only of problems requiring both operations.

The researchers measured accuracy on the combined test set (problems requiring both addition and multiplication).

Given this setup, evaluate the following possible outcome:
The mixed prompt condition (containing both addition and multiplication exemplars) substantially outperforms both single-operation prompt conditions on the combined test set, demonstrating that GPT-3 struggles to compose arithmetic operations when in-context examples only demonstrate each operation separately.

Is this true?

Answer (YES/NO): NO